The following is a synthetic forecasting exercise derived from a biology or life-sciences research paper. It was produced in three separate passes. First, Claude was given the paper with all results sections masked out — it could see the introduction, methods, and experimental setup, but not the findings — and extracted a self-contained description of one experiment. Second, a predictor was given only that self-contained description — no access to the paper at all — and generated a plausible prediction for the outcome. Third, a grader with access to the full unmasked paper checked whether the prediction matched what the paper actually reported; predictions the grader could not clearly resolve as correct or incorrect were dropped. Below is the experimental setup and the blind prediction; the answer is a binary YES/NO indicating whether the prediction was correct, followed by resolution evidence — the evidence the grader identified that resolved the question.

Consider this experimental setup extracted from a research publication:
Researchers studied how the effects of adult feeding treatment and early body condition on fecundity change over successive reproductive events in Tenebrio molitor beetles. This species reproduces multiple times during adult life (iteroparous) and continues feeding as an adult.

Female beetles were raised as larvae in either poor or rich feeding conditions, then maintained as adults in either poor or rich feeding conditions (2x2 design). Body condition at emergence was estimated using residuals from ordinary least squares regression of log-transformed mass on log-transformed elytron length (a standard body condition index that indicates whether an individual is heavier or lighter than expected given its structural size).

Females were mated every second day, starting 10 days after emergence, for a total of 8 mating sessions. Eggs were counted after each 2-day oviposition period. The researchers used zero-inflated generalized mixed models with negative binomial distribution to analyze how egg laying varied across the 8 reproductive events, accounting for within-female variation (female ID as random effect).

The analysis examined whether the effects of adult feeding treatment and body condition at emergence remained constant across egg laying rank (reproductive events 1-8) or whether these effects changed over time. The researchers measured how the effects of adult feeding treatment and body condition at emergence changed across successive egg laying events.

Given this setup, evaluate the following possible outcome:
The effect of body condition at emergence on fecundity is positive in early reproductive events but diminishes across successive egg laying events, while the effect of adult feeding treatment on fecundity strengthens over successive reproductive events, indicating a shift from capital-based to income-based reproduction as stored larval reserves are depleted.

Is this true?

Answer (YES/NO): NO